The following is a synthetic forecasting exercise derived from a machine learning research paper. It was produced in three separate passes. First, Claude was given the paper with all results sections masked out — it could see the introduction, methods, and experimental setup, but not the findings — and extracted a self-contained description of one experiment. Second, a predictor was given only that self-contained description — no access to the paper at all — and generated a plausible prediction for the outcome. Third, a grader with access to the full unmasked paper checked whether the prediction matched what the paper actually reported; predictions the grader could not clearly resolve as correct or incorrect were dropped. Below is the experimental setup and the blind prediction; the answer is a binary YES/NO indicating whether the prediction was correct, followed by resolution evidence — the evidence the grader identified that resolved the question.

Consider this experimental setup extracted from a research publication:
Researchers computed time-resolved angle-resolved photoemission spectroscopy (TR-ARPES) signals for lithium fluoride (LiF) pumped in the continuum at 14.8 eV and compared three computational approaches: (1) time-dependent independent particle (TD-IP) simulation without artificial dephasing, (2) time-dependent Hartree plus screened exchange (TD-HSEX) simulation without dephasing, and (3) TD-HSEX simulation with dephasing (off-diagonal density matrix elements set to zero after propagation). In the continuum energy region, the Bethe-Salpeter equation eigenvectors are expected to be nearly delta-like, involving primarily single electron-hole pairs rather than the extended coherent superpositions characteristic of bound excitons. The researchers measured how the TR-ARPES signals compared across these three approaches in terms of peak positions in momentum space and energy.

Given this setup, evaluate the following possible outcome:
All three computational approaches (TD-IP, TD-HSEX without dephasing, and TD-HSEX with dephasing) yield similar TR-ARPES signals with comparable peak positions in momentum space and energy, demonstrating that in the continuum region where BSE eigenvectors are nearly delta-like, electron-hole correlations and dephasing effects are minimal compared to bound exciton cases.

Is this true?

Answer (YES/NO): YES